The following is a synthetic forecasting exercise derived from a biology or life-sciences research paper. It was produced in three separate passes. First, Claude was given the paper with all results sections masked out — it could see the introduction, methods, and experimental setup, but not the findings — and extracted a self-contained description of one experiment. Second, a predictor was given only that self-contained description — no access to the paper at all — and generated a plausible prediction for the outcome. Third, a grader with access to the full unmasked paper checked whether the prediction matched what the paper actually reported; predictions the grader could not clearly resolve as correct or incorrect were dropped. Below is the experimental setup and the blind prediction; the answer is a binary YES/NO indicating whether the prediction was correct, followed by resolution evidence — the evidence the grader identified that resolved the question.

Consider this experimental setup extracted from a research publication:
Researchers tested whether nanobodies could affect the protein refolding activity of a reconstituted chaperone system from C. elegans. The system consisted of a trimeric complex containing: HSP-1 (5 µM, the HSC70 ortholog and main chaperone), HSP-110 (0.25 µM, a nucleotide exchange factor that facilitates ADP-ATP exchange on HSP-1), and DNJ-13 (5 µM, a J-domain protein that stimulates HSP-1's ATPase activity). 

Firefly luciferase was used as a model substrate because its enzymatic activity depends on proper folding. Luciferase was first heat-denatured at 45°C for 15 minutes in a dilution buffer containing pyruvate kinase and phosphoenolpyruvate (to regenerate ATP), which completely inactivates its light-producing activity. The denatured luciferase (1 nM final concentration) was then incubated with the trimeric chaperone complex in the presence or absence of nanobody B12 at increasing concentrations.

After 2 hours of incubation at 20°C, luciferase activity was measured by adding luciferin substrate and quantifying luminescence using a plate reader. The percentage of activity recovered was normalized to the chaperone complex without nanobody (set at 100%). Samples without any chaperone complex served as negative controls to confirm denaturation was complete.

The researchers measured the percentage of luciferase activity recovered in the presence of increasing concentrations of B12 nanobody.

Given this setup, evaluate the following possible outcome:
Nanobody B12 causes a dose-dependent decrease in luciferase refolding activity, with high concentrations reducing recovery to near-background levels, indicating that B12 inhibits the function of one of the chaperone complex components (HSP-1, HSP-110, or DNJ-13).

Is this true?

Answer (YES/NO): YES